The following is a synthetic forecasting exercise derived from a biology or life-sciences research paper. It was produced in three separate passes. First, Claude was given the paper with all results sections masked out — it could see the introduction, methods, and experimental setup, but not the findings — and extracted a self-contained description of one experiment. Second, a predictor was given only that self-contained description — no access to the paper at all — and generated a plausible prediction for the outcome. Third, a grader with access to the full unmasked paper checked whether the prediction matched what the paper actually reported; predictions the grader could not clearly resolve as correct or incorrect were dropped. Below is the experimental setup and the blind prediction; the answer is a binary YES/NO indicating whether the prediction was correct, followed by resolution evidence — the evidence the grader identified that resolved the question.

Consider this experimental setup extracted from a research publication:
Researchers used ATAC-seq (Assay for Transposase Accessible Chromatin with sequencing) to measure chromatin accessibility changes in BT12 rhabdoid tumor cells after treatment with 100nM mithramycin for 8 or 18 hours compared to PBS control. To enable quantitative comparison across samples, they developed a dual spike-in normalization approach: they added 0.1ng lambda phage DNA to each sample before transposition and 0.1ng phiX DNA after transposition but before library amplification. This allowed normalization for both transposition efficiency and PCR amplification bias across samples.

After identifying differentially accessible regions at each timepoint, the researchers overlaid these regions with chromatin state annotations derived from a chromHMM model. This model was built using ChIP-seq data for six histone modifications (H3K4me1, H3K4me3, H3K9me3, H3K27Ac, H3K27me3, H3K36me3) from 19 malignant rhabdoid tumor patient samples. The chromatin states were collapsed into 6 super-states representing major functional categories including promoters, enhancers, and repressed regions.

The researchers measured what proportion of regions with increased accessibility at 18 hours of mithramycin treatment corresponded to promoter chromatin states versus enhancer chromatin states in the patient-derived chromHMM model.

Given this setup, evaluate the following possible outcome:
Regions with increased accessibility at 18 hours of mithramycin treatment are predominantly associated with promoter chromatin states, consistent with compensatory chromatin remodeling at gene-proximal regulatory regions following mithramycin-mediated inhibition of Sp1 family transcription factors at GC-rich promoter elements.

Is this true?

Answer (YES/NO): NO